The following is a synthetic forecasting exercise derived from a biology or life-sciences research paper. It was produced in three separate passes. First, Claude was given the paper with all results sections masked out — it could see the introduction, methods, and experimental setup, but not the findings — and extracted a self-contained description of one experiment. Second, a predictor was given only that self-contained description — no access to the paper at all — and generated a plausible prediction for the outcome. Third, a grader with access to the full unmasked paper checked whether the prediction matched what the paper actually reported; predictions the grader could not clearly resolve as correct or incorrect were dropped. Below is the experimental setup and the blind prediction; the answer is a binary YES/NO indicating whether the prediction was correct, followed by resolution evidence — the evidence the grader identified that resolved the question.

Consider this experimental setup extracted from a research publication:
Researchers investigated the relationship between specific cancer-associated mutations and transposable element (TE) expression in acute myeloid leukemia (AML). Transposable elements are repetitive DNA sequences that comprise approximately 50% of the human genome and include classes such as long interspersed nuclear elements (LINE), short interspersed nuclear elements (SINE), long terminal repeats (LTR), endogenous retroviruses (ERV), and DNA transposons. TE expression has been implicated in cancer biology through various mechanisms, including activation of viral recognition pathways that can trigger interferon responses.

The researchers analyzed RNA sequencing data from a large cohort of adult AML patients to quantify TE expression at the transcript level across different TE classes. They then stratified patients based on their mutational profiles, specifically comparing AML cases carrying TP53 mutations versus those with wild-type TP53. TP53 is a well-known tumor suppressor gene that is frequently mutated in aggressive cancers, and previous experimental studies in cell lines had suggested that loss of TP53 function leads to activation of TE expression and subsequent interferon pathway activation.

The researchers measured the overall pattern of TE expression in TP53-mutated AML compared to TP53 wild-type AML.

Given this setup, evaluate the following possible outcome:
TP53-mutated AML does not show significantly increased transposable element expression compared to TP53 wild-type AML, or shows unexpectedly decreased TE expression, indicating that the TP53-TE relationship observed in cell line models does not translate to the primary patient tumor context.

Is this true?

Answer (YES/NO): YES